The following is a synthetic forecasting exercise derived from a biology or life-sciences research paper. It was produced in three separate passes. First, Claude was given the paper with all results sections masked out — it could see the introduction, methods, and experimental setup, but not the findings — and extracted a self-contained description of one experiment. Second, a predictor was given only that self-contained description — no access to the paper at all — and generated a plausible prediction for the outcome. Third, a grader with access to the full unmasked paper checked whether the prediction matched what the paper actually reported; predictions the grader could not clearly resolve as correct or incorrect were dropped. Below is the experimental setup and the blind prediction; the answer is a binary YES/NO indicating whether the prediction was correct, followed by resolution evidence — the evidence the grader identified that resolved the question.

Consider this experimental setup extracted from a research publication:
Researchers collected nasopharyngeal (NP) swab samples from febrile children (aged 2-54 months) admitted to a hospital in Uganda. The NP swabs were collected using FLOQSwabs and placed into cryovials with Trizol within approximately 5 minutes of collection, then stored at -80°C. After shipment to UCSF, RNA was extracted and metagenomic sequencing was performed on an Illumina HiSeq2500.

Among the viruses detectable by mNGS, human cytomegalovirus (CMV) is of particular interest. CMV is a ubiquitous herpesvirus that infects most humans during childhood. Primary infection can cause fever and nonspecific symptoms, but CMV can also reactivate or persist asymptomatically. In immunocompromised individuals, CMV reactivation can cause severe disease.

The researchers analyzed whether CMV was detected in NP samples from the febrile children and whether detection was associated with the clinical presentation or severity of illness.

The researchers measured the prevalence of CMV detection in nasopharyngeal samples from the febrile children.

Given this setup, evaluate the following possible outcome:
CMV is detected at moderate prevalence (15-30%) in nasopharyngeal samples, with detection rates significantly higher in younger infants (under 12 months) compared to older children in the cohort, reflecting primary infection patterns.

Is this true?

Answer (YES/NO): NO